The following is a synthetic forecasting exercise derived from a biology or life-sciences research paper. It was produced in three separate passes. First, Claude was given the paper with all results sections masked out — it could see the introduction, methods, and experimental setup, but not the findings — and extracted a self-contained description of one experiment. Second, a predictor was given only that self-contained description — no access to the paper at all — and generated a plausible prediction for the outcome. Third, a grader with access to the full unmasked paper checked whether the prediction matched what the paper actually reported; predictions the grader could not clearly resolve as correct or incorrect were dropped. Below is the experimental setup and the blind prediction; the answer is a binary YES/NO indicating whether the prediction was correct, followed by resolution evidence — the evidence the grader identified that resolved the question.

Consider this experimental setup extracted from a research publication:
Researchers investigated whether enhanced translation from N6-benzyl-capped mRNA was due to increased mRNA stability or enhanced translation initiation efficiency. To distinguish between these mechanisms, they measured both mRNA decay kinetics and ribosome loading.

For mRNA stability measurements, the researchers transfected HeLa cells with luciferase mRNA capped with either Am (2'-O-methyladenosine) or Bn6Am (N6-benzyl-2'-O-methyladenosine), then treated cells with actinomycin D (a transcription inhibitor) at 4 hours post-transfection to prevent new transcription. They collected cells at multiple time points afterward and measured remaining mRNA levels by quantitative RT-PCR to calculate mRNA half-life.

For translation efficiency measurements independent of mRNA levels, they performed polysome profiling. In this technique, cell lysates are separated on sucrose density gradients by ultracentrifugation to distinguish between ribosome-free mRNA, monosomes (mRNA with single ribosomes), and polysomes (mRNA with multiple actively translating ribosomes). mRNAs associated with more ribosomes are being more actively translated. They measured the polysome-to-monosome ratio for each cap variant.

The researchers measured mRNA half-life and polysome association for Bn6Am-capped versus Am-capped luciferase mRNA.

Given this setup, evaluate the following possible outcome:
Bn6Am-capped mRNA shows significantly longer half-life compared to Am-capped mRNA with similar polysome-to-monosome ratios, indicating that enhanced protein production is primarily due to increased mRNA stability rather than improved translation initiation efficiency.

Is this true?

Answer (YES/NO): NO